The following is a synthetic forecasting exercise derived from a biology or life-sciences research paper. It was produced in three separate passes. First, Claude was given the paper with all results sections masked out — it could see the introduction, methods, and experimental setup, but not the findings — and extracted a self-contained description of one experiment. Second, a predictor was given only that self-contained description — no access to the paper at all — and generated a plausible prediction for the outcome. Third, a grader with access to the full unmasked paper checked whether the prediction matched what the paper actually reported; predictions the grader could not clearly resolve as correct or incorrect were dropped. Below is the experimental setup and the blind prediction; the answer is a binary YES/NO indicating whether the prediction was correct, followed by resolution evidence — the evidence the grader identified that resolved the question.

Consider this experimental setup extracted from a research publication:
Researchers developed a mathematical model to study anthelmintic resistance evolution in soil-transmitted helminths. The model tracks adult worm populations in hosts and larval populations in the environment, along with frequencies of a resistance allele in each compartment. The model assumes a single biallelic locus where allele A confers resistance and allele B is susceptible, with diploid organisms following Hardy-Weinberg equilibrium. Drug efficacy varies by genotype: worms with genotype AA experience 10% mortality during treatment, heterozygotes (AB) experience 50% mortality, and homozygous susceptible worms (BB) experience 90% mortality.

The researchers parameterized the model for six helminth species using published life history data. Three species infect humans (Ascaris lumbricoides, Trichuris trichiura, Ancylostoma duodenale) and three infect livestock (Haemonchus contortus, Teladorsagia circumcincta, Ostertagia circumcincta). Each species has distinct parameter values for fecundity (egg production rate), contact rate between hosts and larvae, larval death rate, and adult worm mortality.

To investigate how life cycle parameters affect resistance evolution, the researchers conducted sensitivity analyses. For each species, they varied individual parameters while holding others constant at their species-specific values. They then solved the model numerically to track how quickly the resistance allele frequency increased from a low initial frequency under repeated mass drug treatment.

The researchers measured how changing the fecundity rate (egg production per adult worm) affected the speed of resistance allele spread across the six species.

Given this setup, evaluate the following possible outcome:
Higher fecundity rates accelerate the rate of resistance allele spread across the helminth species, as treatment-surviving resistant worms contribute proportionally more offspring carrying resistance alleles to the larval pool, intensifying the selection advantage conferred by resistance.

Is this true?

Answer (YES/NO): NO